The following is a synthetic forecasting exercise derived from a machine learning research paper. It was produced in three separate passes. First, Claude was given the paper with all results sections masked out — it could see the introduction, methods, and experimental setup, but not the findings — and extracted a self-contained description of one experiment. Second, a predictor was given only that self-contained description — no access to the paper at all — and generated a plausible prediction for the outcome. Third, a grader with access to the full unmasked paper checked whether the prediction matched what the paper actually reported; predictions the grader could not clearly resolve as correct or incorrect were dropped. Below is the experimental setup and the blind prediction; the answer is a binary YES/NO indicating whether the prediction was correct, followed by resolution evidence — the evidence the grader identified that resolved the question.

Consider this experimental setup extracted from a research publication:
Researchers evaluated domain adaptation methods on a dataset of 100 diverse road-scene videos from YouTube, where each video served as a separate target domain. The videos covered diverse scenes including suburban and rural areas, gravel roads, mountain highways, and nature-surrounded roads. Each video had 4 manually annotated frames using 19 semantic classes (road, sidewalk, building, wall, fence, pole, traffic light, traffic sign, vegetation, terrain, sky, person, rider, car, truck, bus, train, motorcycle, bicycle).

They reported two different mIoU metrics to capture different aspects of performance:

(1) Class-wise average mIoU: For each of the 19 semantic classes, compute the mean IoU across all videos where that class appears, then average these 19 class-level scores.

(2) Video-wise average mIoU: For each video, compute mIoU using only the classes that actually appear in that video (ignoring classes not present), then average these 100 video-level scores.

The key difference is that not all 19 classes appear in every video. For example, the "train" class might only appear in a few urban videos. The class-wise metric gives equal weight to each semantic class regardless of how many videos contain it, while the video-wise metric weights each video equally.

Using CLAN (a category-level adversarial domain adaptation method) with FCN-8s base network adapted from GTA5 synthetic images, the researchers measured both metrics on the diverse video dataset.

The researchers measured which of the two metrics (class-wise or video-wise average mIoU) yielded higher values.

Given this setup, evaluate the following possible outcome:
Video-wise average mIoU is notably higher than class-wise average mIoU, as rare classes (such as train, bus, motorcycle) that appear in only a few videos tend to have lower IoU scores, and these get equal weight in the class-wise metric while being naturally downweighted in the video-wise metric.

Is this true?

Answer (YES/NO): YES